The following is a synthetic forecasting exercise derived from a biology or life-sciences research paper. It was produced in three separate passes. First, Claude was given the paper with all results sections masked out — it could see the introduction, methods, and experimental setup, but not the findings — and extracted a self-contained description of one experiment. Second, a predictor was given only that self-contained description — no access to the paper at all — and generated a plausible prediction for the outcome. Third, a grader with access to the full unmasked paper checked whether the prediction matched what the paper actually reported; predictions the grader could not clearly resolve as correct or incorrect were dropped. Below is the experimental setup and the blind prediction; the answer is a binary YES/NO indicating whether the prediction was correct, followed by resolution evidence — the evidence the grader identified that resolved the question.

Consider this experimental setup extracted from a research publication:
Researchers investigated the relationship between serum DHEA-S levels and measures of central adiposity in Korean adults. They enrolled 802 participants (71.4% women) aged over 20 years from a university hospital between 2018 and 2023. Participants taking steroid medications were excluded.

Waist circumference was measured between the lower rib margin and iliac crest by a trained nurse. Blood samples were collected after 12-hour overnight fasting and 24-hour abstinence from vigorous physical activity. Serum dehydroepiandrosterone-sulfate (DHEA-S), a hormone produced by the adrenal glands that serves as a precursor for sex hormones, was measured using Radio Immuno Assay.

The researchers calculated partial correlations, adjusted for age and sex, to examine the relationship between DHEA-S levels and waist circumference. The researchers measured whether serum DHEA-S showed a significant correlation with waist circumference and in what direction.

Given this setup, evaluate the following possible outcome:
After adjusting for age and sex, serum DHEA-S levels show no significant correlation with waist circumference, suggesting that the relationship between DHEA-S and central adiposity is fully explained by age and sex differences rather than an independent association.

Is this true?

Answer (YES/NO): NO